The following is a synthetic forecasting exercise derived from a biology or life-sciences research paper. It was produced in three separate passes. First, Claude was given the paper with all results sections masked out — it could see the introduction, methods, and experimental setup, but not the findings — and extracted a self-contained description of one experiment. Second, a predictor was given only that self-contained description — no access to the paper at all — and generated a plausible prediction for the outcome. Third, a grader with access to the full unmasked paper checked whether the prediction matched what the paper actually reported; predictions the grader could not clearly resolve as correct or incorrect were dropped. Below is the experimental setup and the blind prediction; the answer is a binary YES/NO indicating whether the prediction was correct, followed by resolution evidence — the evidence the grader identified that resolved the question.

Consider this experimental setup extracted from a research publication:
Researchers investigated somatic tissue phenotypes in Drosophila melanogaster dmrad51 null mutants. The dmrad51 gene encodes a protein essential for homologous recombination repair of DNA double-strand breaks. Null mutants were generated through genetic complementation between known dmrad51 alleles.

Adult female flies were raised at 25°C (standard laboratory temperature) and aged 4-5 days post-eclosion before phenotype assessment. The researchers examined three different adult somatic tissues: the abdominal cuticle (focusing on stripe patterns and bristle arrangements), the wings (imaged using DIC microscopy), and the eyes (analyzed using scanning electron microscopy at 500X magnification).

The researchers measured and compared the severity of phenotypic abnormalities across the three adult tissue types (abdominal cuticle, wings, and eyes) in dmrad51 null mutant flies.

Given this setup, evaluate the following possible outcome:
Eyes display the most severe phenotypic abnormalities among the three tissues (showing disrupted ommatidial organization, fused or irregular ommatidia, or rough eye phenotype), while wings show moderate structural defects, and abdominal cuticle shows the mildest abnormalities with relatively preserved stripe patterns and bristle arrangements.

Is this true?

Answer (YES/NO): NO